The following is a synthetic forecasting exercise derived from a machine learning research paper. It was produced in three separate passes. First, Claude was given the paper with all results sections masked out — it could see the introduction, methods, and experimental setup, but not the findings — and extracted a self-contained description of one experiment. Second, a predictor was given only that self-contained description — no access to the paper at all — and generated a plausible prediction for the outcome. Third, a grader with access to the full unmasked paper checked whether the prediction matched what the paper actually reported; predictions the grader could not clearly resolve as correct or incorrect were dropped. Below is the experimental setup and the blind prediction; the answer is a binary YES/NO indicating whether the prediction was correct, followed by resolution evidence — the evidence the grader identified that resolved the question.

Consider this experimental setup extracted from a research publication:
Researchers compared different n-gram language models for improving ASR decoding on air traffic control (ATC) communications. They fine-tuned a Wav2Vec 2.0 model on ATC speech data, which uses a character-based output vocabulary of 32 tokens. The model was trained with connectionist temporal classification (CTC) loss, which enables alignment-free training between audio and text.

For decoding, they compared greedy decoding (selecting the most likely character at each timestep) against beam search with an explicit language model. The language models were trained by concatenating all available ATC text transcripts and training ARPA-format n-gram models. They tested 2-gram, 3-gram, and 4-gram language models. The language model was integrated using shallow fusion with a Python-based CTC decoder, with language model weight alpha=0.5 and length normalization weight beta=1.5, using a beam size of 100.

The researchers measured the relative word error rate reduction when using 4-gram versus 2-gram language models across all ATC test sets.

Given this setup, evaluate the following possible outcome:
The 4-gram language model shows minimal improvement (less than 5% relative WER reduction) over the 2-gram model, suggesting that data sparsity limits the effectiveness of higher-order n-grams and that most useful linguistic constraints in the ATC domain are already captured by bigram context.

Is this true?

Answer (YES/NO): YES